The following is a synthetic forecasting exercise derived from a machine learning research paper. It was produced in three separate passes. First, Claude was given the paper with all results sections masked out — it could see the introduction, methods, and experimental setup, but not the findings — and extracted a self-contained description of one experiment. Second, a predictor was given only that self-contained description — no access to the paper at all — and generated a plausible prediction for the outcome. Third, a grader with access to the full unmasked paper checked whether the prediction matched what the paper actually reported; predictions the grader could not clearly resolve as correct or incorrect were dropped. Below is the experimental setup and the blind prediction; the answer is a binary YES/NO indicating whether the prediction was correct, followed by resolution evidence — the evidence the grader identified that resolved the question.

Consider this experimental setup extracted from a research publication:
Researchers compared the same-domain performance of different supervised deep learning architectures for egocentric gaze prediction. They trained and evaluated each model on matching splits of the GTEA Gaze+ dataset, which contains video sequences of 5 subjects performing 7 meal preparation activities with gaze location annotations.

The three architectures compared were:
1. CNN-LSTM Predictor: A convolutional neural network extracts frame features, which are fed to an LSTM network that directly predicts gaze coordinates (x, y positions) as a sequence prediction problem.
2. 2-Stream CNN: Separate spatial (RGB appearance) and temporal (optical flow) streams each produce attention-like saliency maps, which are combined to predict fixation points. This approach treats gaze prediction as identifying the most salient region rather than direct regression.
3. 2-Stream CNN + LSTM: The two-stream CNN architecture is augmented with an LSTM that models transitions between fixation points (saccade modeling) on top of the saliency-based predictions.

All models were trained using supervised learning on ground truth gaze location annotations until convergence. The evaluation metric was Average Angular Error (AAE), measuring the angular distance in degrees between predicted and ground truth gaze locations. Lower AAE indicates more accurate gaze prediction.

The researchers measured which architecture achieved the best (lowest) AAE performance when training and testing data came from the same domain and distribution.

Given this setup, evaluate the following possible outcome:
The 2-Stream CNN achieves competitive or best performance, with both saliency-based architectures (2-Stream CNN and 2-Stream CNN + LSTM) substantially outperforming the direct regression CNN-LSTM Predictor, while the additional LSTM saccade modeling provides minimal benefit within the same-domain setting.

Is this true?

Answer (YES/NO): YES